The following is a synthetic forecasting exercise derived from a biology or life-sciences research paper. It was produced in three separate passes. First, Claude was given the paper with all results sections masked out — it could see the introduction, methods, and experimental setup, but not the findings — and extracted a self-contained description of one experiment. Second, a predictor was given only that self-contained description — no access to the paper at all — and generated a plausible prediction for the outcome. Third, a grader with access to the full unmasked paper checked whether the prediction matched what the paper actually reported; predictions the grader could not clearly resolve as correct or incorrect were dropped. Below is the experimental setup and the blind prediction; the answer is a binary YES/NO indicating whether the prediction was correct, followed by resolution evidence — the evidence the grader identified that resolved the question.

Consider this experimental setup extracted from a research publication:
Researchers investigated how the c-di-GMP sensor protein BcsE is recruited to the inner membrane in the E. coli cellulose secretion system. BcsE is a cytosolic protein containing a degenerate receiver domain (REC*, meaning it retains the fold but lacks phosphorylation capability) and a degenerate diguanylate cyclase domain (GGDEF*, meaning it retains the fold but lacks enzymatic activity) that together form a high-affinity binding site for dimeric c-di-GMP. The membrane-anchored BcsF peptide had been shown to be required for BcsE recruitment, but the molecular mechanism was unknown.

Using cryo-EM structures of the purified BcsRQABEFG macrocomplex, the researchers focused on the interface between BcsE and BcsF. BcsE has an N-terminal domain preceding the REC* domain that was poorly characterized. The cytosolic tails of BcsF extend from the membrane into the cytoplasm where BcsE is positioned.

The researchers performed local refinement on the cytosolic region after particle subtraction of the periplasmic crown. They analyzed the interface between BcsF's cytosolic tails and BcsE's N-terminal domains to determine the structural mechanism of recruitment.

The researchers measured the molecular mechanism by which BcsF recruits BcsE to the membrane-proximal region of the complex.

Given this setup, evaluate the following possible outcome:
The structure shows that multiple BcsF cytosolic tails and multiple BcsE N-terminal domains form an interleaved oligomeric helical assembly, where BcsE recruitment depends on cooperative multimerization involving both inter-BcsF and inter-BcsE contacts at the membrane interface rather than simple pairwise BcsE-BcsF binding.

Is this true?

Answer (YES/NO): NO